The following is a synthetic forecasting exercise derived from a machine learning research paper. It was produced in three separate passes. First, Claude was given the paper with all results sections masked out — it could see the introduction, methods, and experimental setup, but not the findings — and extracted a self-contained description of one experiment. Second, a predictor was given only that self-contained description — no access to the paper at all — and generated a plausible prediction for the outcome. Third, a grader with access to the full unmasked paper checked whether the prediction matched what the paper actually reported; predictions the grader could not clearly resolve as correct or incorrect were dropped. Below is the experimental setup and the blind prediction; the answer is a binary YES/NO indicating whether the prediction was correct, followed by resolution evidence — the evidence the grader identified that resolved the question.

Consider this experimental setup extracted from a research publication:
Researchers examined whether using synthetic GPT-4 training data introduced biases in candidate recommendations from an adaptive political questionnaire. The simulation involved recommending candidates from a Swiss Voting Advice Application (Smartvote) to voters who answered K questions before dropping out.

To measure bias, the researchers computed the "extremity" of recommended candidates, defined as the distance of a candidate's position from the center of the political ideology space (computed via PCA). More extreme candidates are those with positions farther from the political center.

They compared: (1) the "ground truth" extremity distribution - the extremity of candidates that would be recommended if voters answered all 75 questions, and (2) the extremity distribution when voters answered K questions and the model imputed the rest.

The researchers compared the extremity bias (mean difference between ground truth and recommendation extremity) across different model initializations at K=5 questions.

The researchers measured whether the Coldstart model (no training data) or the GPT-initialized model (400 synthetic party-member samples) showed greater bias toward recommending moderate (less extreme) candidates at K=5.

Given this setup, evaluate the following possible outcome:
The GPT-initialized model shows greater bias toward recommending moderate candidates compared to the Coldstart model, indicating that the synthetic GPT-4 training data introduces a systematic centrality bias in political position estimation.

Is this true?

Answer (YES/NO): YES